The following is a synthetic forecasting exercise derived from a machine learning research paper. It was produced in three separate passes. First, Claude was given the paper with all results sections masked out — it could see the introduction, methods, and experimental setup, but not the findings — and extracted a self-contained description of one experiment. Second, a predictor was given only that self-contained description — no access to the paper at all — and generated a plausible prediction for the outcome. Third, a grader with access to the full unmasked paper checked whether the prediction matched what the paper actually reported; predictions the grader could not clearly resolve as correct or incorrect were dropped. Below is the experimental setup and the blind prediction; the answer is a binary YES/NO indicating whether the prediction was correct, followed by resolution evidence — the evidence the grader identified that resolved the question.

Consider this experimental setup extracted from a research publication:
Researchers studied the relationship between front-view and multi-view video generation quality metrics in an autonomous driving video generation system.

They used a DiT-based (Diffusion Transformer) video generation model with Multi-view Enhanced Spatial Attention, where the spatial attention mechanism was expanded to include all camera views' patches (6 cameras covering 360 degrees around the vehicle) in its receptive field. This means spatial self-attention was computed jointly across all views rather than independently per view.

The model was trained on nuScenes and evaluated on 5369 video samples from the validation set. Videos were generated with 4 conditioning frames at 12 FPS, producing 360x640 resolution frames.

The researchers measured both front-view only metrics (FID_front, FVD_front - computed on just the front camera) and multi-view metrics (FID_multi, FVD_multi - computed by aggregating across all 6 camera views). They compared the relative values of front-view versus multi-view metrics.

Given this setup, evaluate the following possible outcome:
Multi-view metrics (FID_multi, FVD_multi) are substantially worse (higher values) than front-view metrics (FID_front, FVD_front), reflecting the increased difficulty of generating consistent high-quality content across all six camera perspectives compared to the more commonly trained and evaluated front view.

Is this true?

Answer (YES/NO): NO